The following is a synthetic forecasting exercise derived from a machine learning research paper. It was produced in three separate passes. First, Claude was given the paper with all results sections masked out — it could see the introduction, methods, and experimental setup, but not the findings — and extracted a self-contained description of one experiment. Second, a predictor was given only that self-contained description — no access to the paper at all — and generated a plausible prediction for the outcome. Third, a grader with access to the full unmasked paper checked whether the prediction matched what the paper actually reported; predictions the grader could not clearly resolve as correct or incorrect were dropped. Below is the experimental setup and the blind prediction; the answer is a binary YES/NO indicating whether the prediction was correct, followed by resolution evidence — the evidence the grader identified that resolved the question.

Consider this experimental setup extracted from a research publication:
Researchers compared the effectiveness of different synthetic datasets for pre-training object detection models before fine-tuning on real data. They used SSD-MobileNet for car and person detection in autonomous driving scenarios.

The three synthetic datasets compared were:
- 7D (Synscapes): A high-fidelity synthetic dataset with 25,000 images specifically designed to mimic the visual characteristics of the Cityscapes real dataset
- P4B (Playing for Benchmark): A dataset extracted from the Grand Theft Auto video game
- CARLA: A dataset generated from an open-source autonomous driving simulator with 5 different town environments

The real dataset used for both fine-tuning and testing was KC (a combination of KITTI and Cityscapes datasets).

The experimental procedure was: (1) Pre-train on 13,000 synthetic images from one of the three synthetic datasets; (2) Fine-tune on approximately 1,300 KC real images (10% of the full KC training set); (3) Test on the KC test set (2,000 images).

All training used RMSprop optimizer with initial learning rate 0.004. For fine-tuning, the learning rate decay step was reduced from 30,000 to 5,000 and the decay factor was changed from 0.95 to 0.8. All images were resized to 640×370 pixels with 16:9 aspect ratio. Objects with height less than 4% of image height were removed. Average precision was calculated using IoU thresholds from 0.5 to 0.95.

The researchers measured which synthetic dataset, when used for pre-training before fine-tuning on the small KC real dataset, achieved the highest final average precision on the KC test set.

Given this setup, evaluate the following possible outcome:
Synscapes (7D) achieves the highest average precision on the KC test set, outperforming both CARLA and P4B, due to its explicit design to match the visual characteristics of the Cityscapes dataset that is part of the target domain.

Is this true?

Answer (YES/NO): YES